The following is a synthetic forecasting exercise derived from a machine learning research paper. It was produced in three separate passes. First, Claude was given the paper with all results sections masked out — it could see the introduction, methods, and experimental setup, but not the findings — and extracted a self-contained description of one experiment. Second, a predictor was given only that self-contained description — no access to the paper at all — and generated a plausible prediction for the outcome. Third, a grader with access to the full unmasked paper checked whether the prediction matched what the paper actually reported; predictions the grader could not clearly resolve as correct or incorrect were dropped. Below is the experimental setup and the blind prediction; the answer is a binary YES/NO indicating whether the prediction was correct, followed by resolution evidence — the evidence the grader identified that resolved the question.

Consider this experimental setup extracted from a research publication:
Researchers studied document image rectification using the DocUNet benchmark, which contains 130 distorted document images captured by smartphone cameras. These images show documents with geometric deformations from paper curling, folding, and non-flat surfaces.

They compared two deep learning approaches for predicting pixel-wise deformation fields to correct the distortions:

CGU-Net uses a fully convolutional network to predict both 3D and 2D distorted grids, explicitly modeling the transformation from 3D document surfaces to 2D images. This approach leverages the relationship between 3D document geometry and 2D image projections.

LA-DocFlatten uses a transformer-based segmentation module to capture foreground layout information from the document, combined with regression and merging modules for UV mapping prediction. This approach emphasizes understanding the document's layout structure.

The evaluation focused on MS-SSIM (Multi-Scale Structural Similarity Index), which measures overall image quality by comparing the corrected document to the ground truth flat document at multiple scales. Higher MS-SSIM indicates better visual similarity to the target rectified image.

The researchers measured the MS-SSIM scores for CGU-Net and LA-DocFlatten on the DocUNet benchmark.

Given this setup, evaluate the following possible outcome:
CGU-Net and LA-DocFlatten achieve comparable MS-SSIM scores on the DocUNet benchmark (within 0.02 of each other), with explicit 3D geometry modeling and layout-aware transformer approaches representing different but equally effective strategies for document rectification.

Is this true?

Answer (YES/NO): NO